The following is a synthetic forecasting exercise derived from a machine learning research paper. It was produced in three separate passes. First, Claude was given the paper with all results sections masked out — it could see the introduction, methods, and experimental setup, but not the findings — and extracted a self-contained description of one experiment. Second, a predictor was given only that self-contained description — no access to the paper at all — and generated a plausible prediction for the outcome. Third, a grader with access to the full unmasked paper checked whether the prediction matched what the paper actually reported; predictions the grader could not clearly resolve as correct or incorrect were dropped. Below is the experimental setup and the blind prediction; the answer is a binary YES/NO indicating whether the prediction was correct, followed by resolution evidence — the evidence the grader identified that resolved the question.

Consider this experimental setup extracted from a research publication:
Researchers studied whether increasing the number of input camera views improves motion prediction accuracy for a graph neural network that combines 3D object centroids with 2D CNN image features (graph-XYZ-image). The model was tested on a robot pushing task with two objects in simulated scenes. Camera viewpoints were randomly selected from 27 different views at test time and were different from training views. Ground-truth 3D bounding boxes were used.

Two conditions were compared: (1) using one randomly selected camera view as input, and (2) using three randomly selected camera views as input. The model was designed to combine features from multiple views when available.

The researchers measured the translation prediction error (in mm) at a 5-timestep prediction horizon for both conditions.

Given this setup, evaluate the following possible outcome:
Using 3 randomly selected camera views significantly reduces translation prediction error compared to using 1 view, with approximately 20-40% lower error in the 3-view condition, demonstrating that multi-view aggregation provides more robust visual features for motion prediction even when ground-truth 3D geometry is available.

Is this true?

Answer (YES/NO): NO